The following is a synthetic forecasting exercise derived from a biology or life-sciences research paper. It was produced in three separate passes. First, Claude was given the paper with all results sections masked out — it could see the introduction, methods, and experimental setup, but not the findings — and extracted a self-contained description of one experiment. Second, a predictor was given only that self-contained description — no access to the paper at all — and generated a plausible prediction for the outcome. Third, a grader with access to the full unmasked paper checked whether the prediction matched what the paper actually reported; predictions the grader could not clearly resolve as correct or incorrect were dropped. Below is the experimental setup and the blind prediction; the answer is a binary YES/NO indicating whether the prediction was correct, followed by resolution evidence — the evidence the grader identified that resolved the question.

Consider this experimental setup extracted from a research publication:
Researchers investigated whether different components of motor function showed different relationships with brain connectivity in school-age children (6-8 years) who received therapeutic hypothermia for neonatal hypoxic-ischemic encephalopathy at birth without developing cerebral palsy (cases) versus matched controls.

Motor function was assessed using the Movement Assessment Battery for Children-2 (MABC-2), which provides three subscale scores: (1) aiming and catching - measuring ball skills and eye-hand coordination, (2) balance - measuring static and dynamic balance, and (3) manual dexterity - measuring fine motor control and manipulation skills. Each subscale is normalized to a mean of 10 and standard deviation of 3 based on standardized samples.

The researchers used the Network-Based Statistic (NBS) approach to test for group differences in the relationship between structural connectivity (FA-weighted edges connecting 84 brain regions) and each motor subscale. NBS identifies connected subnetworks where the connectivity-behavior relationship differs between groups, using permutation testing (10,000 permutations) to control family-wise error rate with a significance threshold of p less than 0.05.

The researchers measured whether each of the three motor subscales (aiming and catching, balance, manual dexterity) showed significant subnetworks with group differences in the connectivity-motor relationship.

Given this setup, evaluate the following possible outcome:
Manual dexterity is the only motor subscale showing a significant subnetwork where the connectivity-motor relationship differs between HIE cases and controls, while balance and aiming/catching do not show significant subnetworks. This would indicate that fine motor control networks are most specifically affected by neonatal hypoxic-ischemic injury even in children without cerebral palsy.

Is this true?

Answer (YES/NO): NO